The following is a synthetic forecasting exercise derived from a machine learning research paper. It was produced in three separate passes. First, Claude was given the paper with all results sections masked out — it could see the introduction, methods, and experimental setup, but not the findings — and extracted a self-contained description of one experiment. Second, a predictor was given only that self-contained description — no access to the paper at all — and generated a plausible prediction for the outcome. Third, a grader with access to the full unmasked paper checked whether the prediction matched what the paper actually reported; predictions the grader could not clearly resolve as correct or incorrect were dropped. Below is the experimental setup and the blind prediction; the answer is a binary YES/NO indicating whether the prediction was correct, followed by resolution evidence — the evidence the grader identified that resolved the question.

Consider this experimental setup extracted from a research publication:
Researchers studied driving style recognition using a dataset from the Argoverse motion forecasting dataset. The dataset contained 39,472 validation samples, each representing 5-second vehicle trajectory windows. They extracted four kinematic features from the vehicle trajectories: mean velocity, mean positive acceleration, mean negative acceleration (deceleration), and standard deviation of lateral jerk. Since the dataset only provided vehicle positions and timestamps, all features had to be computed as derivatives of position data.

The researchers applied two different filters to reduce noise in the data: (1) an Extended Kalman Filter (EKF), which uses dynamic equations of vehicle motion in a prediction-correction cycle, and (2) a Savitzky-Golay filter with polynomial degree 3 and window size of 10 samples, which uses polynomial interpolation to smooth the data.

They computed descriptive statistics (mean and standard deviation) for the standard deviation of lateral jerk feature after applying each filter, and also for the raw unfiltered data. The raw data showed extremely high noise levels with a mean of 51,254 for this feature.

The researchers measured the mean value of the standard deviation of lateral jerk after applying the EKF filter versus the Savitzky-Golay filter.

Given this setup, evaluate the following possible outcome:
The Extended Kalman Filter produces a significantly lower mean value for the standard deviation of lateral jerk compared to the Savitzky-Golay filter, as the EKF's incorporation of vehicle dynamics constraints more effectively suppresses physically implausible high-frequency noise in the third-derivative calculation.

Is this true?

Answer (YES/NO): NO